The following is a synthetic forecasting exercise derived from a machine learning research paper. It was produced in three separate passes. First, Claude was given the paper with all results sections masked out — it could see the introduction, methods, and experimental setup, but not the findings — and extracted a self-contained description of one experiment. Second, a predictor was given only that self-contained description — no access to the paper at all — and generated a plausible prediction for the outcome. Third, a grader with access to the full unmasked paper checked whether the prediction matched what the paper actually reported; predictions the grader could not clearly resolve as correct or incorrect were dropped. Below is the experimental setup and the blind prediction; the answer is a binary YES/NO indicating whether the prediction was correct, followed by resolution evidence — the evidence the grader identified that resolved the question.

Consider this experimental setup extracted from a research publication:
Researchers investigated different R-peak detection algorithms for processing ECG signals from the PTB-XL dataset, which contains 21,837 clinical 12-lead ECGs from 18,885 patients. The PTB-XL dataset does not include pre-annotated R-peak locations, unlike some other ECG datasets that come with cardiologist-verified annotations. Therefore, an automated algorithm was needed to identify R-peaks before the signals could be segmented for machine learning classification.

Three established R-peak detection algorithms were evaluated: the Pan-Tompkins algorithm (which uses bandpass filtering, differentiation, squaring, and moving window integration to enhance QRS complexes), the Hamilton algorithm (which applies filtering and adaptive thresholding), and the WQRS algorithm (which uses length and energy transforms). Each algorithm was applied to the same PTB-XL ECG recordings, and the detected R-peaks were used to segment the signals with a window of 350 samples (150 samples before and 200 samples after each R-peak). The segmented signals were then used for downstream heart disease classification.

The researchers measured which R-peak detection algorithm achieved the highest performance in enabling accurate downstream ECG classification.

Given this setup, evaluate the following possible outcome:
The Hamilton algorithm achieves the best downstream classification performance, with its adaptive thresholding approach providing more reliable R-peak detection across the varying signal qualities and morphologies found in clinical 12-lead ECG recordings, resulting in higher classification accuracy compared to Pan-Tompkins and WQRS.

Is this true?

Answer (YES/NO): NO